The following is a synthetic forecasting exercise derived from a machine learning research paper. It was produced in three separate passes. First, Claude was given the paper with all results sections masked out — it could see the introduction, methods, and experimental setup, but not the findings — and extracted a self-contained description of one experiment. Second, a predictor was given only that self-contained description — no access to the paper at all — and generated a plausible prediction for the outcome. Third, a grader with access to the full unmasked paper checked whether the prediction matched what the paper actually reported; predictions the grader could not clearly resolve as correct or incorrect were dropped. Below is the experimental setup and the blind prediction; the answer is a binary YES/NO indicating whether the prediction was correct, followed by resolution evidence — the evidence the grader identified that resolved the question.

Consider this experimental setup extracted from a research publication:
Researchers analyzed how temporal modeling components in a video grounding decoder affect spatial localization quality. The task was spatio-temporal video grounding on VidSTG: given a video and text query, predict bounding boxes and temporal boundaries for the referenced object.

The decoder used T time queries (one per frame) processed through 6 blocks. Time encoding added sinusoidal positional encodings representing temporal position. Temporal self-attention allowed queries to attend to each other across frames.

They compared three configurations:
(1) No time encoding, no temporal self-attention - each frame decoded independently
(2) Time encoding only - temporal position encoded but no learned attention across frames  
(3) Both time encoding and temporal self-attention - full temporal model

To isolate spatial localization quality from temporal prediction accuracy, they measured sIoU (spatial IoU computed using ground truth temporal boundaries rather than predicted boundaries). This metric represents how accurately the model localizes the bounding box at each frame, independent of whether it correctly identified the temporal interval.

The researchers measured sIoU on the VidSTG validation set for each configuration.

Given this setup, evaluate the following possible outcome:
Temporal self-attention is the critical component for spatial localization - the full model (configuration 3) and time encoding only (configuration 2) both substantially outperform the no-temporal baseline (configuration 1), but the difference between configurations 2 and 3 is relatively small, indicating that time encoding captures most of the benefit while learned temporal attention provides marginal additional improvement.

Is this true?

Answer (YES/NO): NO